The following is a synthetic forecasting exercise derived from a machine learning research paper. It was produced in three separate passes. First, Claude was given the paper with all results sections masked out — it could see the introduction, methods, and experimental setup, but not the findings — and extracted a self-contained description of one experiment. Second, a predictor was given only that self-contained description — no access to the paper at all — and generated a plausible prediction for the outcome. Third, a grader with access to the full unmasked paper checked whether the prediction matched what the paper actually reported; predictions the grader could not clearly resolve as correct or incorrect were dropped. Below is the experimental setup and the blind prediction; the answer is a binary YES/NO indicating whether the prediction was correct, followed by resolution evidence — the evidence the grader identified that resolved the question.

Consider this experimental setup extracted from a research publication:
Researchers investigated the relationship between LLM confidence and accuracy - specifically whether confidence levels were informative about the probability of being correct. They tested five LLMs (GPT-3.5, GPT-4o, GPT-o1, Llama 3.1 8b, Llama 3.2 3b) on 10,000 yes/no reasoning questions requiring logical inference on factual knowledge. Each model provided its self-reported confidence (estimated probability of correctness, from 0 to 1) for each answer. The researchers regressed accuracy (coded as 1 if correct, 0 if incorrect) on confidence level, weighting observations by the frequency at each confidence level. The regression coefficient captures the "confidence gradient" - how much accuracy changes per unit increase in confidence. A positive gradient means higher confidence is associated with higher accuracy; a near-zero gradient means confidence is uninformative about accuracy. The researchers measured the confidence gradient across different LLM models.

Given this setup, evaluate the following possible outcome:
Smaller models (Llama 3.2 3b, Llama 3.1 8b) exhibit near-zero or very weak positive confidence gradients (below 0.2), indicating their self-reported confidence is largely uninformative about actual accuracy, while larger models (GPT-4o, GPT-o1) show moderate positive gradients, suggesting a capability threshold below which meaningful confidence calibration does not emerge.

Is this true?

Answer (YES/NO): NO